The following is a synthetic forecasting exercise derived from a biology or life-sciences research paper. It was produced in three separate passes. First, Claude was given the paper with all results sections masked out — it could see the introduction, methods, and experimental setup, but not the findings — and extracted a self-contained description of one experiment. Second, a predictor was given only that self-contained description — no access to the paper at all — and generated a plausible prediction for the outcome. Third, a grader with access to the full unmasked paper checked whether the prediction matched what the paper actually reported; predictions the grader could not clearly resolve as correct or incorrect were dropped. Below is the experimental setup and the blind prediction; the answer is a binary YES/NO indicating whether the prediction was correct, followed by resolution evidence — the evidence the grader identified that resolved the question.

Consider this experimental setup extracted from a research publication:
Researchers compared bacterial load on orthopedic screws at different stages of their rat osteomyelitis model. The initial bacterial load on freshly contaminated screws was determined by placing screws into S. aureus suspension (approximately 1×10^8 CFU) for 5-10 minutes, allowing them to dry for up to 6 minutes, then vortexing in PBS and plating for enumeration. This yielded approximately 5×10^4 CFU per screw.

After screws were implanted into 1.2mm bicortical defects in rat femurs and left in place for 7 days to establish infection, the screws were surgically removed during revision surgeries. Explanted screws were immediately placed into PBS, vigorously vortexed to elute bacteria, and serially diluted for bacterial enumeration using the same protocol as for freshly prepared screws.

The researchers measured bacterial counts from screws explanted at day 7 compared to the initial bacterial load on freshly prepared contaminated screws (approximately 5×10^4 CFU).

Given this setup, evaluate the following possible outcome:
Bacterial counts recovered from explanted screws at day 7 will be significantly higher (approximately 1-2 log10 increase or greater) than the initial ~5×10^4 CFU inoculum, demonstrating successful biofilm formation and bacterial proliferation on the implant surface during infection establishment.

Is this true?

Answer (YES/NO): NO